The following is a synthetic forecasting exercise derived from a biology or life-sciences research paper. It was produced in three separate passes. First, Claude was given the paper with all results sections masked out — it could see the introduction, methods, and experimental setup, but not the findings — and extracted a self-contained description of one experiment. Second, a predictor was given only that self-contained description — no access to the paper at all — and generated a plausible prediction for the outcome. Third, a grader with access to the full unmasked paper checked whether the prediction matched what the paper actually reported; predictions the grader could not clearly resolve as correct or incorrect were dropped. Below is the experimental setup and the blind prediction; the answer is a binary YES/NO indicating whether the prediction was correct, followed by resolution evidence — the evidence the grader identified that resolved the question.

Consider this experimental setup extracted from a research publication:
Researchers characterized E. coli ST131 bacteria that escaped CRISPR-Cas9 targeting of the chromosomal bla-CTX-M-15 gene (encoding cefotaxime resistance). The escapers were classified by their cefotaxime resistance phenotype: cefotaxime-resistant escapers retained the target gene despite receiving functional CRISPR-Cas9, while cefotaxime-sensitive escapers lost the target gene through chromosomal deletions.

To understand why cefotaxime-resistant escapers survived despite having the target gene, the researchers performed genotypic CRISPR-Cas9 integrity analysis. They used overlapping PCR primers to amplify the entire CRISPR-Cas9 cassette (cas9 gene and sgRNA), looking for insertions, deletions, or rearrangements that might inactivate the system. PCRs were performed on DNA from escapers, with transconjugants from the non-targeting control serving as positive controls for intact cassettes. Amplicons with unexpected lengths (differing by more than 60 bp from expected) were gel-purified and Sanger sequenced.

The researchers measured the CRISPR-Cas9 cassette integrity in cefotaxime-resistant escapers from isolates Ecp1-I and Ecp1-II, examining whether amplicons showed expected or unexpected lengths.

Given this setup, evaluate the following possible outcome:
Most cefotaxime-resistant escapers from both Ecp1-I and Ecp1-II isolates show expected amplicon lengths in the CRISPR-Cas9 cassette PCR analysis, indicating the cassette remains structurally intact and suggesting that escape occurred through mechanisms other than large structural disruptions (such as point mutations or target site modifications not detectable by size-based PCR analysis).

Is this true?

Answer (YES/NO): NO